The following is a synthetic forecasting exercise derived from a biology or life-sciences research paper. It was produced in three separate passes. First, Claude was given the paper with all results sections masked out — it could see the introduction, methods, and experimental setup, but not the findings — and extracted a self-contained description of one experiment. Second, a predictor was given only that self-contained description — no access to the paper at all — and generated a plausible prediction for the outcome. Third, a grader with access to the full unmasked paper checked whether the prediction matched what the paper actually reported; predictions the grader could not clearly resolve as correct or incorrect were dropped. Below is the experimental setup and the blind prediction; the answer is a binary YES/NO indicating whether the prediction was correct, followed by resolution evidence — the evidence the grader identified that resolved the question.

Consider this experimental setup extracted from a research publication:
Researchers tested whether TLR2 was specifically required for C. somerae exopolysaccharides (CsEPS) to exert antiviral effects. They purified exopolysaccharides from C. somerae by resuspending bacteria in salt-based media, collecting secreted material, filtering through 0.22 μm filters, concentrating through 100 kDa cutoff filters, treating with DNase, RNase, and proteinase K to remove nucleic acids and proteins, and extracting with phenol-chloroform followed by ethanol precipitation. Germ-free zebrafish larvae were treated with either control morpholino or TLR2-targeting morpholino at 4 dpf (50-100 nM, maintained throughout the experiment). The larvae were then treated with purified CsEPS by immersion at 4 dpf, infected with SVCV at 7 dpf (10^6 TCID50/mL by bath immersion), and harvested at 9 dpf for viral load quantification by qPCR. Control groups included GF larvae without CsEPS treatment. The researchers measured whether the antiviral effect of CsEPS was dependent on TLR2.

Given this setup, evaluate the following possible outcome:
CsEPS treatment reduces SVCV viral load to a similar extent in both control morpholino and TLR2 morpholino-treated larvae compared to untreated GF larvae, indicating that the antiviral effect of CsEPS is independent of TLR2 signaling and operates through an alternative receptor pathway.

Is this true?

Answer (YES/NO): NO